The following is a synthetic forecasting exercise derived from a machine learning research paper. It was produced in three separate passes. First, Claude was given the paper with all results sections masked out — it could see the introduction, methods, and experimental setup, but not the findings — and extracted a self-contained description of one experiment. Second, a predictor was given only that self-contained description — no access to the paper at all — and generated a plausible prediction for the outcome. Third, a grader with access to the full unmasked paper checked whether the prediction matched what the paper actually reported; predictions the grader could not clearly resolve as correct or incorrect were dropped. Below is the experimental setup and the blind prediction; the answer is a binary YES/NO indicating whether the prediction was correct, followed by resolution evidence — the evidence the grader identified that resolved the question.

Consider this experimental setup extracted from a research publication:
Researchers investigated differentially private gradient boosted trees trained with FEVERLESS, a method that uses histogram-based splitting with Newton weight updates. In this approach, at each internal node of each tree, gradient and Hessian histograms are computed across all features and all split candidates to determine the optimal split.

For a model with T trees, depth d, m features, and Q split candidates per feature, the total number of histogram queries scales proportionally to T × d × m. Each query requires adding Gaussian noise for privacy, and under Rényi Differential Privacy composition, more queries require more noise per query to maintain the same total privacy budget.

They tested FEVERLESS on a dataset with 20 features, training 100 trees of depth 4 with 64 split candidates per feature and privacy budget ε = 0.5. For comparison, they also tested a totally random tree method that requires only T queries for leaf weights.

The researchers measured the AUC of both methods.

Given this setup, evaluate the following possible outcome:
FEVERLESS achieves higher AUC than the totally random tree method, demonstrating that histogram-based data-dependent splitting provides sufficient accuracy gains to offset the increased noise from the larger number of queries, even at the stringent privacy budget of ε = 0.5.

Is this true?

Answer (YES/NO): NO